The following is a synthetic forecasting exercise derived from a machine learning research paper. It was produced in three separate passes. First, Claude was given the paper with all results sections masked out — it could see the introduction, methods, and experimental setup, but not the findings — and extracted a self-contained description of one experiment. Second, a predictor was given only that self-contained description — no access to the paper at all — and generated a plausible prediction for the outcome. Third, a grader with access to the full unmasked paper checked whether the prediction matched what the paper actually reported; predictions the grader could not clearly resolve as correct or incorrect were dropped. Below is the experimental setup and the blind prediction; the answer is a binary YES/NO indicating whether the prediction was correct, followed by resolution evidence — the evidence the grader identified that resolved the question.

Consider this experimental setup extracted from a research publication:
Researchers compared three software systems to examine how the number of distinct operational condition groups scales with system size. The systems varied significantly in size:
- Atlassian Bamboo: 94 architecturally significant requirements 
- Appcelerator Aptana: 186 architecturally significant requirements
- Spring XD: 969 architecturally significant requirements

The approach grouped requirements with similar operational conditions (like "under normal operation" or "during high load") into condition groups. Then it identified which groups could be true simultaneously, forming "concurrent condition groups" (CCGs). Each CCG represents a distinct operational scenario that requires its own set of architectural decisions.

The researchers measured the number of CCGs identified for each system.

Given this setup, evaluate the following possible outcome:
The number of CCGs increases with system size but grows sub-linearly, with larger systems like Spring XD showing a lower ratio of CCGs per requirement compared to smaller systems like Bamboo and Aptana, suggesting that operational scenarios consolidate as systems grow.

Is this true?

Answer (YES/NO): NO